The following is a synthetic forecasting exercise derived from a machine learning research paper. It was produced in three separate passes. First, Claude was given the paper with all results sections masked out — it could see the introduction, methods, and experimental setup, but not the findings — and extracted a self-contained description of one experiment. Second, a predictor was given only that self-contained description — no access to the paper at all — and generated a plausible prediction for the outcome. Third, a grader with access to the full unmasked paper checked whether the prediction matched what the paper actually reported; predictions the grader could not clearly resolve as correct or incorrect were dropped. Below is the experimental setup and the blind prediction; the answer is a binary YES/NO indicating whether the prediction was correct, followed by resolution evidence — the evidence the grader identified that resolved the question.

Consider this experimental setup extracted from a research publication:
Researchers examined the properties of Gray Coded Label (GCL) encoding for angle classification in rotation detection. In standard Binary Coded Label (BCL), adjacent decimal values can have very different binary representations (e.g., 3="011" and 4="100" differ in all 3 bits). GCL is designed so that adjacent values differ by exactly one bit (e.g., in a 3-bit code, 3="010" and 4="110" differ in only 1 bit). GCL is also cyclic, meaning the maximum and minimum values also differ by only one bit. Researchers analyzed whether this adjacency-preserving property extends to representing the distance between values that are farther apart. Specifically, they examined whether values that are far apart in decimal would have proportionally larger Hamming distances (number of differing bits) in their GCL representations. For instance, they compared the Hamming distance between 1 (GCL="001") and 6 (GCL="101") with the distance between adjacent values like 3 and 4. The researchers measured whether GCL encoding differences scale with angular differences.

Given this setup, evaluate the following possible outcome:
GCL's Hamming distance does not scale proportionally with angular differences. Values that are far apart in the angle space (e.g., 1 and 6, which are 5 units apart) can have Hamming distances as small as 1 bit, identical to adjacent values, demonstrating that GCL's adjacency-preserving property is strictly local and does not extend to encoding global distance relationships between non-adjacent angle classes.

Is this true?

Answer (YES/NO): YES